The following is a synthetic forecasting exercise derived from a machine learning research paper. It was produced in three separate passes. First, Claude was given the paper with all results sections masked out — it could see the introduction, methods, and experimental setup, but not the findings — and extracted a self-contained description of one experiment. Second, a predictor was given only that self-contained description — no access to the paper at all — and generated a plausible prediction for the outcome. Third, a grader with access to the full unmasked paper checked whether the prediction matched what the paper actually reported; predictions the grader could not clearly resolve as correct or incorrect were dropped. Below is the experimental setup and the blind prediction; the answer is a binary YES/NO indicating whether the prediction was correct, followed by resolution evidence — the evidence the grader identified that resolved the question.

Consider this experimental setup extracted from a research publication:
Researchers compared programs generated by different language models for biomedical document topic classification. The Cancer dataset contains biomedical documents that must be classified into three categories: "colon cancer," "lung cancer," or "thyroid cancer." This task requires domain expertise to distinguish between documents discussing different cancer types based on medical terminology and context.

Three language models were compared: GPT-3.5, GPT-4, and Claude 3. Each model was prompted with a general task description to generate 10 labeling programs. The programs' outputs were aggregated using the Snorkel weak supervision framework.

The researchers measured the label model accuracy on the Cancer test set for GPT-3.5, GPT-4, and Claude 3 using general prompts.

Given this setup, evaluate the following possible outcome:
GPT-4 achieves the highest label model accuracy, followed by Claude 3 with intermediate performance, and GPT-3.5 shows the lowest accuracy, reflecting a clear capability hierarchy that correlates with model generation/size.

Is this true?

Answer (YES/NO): NO